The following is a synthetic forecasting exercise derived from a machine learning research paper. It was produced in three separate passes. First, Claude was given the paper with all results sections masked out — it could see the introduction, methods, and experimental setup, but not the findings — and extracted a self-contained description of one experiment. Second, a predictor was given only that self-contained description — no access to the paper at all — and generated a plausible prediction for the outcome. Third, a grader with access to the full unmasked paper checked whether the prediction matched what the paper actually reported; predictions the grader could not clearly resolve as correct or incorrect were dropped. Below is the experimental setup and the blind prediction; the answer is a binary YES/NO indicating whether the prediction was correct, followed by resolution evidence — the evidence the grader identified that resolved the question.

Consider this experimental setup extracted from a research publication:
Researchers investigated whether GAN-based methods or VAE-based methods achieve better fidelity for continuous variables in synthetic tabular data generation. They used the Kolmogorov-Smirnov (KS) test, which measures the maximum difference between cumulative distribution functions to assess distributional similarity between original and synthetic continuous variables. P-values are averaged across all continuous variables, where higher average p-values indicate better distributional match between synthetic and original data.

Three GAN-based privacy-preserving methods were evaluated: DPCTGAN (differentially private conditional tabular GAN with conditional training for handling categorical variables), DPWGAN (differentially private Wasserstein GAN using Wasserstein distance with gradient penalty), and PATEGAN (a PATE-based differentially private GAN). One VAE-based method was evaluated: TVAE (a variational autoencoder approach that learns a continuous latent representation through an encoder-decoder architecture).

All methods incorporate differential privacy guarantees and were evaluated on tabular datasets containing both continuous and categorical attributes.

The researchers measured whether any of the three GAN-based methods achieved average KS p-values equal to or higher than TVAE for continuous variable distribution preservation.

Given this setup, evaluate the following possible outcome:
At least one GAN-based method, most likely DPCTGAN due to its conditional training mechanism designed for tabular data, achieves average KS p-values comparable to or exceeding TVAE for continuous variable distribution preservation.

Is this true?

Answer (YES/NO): NO